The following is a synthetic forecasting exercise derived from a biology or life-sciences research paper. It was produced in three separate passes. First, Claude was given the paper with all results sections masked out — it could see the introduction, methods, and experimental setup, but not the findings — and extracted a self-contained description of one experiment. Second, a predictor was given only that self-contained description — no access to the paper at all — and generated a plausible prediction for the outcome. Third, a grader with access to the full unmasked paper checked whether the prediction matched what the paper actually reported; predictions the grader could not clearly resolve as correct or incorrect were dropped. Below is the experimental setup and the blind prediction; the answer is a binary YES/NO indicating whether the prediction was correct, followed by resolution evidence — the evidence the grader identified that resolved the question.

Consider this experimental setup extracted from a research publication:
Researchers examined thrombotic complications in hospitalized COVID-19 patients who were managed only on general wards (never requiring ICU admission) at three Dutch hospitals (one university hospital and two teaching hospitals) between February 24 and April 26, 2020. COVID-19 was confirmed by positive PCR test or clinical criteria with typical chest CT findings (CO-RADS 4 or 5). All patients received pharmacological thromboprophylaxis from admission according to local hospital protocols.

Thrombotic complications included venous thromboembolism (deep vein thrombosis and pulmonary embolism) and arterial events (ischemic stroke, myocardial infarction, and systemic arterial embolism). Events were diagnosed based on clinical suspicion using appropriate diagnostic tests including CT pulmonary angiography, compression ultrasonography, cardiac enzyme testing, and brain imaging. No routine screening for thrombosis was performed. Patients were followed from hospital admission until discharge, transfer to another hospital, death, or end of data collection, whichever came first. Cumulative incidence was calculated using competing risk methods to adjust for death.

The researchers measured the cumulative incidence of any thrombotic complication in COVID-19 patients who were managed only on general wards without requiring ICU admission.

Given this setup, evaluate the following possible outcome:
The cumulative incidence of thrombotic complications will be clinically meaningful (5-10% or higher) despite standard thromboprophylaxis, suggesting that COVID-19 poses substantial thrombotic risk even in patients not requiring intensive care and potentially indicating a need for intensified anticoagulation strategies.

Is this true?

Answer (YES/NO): YES